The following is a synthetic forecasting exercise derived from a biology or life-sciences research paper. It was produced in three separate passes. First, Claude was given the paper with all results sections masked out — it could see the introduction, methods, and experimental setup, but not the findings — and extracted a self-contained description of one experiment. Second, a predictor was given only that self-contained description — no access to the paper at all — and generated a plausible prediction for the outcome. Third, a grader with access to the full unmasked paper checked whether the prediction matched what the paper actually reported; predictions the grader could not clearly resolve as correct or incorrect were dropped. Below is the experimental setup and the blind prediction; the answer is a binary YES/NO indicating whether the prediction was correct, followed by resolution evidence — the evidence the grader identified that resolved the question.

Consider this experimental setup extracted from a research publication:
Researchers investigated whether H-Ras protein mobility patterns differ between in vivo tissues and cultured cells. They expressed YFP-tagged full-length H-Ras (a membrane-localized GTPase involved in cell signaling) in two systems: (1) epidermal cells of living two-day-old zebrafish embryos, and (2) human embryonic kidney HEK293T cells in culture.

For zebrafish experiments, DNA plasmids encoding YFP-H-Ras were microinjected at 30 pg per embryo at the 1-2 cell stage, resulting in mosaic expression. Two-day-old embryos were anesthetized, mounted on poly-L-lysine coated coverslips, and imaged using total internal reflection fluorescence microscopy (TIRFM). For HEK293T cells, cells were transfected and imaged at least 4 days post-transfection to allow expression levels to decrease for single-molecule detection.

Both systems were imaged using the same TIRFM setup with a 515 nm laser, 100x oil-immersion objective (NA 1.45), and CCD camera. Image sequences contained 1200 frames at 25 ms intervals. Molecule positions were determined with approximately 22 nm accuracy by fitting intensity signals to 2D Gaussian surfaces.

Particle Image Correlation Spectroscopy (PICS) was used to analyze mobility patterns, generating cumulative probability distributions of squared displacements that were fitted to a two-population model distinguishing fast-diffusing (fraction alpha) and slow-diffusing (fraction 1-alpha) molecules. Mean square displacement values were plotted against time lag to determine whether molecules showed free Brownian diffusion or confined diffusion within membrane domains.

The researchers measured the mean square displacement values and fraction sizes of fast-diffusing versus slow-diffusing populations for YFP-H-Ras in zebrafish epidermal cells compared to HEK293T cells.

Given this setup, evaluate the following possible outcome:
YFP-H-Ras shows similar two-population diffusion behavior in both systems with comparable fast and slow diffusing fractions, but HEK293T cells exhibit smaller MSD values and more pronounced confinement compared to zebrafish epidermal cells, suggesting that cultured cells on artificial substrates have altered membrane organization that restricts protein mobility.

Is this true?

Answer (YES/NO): NO